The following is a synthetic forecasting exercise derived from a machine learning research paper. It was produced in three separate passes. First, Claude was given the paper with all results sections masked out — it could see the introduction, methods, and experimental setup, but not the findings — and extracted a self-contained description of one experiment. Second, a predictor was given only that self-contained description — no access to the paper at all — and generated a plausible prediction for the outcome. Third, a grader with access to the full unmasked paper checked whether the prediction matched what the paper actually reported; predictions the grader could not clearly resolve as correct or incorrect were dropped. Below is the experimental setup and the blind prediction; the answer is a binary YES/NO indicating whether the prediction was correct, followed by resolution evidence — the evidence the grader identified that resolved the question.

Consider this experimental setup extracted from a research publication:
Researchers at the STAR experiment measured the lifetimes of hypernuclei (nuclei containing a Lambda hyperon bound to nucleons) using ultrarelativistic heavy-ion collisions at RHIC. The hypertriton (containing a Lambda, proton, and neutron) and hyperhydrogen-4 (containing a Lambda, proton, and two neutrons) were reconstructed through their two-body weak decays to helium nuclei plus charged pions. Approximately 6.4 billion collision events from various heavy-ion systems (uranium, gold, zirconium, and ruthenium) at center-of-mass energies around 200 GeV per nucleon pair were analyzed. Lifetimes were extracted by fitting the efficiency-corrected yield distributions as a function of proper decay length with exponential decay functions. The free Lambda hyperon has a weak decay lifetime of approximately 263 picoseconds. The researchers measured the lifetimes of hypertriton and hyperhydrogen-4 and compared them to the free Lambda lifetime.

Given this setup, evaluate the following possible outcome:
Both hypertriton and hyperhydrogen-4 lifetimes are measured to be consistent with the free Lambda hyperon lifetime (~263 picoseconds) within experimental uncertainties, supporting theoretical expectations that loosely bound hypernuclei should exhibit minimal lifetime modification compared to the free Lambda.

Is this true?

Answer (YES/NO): NO